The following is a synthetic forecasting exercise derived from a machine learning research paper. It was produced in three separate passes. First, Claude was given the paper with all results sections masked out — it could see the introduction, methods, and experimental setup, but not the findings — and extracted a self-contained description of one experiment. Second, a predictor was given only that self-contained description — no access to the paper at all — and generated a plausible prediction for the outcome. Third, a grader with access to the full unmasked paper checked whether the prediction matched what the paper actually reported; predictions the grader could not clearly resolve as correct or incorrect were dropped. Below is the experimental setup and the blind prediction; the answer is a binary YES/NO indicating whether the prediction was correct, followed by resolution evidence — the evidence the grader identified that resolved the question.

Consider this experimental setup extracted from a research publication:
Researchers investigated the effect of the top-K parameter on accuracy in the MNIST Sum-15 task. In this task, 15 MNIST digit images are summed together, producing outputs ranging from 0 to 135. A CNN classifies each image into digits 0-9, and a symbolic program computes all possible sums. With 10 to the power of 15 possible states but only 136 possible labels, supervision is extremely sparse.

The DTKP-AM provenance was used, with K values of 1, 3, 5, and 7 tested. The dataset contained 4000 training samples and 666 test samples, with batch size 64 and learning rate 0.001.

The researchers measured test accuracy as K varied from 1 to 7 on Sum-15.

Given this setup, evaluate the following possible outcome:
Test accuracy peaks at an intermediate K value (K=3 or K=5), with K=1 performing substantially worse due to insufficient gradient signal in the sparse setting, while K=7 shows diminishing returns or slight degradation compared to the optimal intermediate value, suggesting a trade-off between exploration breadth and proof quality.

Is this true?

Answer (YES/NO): NO